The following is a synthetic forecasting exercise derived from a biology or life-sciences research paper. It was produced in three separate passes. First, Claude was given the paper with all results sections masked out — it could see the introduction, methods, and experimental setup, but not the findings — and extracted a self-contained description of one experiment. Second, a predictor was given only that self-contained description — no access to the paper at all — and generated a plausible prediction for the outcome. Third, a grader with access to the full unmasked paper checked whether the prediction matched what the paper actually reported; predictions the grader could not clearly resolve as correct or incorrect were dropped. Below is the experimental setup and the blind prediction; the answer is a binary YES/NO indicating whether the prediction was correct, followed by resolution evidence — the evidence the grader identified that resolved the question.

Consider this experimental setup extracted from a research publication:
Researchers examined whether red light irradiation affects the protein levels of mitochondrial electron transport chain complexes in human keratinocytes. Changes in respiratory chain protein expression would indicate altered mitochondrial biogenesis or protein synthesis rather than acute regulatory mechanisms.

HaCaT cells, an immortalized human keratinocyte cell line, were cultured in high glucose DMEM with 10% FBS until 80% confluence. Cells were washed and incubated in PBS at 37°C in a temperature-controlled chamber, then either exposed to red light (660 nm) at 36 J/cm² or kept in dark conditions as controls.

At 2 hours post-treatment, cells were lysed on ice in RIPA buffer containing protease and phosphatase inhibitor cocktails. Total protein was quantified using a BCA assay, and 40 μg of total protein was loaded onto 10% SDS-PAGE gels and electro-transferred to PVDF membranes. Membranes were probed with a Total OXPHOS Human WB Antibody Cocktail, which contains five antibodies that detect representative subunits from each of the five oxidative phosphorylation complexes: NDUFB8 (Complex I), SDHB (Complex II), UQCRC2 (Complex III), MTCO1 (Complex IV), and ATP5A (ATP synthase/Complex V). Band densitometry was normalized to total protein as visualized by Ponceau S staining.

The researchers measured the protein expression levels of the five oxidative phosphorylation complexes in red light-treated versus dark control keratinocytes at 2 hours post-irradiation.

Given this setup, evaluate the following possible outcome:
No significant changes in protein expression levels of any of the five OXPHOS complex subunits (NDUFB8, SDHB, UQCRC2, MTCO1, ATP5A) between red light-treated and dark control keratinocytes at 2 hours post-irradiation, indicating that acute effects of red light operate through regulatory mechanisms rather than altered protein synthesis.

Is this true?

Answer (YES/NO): NO